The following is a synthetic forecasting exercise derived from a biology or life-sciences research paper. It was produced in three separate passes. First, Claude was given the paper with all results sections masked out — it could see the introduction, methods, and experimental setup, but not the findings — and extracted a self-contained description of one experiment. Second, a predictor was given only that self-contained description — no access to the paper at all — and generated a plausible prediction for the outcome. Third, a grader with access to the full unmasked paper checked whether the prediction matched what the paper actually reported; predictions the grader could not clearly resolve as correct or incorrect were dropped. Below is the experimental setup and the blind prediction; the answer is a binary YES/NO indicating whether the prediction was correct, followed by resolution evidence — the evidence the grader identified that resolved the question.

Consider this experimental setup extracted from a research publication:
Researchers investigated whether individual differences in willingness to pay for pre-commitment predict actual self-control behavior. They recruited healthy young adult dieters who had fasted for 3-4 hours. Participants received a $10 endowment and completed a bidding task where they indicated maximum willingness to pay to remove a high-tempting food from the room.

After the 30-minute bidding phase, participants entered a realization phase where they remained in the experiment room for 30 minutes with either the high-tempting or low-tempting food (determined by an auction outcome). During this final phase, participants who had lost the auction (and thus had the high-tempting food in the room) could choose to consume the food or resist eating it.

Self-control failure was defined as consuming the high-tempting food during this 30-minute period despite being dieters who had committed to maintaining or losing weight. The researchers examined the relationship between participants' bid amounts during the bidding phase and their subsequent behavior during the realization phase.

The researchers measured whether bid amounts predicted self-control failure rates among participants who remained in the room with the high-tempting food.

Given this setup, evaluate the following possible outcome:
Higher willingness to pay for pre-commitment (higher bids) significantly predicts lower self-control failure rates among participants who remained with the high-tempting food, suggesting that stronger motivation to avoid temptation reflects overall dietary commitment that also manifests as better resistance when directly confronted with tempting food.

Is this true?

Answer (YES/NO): NO